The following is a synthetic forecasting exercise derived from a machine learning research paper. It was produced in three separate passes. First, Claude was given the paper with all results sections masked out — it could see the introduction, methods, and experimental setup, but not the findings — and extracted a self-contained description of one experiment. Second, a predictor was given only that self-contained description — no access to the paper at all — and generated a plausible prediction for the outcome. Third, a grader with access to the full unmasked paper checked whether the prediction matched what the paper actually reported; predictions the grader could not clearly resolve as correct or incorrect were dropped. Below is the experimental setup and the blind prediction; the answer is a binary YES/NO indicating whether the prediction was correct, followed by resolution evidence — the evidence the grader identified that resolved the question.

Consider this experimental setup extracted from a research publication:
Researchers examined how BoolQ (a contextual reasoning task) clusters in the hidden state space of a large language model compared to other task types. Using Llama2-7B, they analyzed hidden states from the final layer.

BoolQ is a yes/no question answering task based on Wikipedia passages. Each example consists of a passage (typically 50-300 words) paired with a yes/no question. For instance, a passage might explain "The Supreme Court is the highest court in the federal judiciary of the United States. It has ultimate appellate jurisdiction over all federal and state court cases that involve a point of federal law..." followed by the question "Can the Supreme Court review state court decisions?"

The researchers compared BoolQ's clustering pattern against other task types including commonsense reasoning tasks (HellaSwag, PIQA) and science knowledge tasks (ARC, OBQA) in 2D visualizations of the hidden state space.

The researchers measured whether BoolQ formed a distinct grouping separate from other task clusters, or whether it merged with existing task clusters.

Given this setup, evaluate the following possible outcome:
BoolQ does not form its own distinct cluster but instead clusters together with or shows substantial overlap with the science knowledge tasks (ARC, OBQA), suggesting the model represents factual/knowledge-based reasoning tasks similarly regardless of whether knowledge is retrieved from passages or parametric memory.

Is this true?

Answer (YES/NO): NO